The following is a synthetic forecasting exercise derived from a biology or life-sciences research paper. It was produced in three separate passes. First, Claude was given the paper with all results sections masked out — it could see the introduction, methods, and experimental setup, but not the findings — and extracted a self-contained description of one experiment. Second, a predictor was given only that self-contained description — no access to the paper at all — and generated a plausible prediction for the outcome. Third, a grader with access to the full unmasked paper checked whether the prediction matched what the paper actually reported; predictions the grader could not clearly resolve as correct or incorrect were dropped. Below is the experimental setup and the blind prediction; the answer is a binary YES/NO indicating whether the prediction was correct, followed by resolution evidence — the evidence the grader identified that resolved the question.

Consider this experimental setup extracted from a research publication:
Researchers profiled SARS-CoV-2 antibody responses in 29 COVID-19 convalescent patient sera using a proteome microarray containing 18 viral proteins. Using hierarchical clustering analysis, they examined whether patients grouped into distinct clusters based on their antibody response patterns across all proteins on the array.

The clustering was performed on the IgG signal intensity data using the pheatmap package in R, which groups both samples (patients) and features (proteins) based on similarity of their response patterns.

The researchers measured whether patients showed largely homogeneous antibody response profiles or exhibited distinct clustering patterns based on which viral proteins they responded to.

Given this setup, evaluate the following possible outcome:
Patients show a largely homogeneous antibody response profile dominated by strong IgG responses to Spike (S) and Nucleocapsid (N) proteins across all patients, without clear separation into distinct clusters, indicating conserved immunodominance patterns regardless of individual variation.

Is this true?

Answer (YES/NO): YES